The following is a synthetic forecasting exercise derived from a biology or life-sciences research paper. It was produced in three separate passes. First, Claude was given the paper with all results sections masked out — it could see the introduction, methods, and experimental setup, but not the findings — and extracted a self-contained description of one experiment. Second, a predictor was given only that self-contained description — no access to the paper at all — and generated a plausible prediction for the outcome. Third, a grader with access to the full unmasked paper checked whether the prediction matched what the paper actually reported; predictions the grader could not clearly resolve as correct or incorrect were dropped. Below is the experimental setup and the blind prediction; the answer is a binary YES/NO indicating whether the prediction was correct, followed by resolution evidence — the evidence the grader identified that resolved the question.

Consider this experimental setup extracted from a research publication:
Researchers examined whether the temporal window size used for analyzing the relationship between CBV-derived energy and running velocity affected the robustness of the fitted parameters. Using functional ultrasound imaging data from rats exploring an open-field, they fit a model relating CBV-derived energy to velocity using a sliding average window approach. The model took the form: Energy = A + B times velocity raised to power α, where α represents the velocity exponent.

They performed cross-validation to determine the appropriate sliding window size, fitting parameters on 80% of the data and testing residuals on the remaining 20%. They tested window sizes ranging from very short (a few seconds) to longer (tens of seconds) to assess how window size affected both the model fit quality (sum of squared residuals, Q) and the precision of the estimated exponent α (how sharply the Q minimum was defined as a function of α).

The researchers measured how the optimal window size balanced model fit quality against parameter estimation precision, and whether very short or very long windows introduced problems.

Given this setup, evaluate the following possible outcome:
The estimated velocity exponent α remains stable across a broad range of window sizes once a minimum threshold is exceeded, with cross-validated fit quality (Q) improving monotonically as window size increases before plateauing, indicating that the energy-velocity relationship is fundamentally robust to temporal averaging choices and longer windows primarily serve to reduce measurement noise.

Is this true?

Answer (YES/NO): NO